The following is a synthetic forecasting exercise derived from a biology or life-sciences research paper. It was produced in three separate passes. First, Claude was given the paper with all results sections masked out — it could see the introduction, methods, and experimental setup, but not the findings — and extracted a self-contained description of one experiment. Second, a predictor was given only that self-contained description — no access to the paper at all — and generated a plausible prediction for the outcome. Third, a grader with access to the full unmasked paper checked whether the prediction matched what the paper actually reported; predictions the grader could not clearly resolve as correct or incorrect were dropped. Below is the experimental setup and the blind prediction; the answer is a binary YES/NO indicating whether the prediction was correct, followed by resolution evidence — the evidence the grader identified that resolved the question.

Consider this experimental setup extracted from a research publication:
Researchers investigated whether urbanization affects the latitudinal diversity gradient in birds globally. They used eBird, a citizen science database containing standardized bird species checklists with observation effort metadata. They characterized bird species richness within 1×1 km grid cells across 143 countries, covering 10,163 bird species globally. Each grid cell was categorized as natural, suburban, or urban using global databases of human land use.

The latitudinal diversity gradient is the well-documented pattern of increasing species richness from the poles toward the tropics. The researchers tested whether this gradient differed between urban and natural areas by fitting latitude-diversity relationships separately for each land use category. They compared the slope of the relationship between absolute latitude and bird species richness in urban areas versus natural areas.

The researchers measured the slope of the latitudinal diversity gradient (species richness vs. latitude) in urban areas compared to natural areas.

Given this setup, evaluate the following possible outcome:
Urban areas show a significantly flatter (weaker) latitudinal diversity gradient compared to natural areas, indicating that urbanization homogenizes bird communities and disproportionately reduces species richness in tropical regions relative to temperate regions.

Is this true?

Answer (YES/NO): YES